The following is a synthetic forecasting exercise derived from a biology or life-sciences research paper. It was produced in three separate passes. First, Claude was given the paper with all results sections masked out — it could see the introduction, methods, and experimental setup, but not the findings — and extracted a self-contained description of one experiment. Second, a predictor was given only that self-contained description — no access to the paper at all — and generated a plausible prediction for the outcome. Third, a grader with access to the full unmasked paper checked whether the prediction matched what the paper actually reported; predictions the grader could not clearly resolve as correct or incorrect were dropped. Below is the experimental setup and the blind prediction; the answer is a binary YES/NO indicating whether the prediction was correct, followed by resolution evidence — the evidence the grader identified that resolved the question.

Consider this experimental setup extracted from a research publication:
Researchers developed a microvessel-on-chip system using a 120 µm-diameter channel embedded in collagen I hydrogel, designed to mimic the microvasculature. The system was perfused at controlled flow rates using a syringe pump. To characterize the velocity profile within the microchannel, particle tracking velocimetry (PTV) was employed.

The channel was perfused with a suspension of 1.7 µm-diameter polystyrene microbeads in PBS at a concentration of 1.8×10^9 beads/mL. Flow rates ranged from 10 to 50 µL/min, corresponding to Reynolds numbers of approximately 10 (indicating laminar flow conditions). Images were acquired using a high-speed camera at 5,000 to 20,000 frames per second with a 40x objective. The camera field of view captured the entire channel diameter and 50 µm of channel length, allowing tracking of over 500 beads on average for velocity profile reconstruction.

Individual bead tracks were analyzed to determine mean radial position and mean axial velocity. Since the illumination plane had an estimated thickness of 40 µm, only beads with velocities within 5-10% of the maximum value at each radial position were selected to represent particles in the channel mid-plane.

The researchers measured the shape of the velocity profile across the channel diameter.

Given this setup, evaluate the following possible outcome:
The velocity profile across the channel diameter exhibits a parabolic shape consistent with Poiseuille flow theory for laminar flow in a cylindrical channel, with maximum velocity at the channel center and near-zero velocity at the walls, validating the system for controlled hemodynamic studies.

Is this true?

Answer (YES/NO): YES